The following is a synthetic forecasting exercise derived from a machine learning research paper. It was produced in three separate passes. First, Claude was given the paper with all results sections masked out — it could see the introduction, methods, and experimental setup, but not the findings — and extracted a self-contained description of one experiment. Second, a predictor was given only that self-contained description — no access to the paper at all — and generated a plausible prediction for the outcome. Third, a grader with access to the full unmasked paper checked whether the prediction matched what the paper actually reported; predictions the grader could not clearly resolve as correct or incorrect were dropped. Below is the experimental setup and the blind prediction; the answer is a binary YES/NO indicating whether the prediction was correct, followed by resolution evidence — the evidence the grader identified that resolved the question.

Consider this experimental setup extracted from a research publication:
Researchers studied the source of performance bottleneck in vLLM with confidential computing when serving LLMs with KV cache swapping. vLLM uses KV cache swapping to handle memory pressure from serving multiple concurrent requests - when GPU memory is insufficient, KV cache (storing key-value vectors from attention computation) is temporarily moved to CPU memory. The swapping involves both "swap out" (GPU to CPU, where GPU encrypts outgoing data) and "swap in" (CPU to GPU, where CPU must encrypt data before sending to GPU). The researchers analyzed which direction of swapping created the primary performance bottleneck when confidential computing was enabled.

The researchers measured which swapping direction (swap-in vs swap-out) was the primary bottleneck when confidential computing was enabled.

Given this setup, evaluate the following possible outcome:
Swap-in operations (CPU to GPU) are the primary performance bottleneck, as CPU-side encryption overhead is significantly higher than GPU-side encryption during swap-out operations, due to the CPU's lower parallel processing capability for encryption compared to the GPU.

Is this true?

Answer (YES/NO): YES